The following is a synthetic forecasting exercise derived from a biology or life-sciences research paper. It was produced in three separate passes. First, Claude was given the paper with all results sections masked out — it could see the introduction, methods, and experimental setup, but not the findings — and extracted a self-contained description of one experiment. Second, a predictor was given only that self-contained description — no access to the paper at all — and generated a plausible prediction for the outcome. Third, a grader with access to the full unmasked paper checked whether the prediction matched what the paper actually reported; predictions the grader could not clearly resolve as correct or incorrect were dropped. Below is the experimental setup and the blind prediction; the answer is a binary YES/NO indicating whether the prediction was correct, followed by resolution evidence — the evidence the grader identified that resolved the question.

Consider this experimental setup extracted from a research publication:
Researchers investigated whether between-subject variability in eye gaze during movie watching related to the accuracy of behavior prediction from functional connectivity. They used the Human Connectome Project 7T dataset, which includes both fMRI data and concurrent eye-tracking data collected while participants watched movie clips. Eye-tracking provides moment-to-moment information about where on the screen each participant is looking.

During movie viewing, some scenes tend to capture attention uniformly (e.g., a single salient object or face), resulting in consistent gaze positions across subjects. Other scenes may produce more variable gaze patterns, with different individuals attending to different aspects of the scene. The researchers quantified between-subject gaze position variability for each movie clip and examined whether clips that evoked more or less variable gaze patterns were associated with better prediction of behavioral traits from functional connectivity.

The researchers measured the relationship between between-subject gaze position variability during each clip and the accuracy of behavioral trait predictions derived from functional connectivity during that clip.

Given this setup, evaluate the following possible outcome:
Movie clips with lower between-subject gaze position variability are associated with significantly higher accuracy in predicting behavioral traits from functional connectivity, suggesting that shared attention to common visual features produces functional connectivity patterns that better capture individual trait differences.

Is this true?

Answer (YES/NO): NO